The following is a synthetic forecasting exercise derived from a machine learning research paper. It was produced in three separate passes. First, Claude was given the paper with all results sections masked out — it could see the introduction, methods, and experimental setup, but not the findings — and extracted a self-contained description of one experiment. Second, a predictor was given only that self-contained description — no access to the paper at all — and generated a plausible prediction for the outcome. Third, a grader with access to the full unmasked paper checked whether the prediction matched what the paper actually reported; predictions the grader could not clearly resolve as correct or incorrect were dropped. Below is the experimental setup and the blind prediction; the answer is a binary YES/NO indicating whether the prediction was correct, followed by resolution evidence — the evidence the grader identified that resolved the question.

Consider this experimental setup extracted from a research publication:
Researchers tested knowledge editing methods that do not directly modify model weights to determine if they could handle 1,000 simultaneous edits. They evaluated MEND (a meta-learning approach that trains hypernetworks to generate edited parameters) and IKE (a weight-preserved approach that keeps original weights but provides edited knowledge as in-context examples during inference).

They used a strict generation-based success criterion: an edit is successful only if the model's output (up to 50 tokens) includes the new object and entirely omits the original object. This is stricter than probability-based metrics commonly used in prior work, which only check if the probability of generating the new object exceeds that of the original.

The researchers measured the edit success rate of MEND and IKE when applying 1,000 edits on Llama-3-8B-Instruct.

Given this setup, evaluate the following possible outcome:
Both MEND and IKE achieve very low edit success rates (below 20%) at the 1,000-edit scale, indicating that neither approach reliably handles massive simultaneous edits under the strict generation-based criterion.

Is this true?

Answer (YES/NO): YES